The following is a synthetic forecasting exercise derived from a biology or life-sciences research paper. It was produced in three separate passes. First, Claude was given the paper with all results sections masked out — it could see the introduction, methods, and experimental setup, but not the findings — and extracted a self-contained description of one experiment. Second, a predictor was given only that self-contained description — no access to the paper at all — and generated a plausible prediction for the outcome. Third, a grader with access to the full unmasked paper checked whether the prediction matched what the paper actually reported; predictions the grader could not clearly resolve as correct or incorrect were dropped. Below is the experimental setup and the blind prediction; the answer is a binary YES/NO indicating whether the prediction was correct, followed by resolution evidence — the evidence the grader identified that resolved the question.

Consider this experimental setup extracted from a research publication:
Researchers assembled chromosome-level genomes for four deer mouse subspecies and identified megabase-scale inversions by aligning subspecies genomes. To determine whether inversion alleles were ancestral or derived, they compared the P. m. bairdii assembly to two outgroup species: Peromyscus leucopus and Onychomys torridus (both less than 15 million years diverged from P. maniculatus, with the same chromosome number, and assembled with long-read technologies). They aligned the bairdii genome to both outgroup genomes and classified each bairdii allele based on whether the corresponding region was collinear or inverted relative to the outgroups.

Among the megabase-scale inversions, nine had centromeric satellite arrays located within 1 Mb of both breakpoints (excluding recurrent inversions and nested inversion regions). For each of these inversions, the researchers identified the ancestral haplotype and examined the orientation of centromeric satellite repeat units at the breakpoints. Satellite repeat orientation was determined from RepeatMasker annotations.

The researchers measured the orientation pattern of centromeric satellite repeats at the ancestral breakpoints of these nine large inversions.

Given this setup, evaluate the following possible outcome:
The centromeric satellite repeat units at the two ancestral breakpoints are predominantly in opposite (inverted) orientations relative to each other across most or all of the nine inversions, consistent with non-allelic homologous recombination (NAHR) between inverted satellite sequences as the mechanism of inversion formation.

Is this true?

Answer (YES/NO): YES